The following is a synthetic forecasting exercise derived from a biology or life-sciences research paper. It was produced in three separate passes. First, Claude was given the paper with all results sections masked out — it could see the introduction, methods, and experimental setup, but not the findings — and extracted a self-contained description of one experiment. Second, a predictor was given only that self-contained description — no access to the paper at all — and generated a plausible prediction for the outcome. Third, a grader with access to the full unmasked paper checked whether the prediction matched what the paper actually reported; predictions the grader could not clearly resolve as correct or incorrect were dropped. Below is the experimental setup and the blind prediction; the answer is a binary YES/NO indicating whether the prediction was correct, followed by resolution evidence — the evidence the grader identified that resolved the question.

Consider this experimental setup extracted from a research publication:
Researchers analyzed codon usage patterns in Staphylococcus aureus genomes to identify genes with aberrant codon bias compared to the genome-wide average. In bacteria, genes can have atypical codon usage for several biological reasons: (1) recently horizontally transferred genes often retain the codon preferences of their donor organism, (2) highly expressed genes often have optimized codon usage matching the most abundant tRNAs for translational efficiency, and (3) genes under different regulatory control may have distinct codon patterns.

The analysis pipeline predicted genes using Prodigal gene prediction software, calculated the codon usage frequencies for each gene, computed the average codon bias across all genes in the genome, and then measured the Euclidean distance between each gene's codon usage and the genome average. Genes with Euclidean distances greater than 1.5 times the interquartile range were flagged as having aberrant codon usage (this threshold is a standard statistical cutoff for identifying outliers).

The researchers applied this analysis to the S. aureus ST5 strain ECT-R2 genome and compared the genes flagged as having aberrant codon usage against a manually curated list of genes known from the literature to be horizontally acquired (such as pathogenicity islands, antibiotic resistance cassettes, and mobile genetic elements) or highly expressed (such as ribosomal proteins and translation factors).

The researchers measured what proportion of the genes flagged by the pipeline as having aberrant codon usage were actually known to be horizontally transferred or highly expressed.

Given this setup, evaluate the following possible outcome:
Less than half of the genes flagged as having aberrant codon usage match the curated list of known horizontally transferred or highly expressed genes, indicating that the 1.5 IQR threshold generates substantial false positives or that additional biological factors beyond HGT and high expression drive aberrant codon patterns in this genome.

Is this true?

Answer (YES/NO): YES